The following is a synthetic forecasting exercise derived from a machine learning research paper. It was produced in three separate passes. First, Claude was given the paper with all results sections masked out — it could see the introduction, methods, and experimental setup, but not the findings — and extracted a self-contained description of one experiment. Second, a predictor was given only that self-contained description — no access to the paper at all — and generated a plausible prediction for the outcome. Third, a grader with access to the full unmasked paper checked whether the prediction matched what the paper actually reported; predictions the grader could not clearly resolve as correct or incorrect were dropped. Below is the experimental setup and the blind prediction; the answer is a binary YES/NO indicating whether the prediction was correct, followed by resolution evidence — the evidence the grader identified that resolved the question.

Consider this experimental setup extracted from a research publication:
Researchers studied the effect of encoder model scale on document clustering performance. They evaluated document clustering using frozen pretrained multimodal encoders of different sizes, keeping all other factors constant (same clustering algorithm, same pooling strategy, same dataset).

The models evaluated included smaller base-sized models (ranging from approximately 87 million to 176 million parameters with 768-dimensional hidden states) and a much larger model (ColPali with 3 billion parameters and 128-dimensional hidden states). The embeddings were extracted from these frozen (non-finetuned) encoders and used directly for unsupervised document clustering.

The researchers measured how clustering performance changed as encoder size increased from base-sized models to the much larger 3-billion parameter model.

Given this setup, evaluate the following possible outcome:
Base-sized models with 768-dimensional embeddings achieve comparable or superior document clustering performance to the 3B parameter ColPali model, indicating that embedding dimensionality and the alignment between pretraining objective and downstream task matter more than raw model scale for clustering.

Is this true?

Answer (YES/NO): YES